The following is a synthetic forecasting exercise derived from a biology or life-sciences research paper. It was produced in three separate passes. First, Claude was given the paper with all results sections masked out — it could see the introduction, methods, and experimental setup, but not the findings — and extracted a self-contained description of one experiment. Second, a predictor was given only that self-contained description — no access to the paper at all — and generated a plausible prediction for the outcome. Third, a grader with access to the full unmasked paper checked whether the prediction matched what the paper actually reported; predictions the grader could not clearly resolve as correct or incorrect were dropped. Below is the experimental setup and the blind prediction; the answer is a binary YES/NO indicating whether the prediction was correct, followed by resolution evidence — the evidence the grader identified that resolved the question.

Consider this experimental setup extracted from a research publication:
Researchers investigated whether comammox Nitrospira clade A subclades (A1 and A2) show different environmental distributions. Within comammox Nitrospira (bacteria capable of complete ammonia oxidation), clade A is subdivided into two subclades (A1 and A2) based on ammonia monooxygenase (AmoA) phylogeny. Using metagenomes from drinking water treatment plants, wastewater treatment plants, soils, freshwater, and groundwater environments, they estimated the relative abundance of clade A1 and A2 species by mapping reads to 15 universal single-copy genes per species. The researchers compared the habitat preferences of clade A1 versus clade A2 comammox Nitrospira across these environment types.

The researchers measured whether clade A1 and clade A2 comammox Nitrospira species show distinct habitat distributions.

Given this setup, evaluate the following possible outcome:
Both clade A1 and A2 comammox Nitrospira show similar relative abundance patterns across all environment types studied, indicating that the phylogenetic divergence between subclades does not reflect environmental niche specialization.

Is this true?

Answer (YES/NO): NO